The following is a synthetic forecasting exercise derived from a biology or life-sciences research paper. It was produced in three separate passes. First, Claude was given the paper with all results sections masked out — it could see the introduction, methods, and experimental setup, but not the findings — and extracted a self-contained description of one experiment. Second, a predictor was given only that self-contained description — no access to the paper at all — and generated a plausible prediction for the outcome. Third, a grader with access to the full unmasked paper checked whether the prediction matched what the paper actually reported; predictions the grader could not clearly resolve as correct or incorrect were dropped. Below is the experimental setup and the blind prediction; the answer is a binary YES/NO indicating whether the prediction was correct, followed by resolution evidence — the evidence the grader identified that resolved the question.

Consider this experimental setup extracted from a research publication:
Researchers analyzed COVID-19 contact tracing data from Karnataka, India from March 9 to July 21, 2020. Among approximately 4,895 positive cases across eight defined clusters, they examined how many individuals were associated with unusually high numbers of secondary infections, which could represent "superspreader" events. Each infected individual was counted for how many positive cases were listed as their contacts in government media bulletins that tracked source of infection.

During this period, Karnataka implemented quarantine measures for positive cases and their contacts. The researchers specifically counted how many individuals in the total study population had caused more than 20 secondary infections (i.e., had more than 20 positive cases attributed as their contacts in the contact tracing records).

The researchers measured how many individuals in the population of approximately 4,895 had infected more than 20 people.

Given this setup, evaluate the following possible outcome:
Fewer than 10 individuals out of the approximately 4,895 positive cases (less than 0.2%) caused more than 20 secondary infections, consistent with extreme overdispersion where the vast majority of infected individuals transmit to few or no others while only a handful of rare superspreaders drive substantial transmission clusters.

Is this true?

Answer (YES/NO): YES